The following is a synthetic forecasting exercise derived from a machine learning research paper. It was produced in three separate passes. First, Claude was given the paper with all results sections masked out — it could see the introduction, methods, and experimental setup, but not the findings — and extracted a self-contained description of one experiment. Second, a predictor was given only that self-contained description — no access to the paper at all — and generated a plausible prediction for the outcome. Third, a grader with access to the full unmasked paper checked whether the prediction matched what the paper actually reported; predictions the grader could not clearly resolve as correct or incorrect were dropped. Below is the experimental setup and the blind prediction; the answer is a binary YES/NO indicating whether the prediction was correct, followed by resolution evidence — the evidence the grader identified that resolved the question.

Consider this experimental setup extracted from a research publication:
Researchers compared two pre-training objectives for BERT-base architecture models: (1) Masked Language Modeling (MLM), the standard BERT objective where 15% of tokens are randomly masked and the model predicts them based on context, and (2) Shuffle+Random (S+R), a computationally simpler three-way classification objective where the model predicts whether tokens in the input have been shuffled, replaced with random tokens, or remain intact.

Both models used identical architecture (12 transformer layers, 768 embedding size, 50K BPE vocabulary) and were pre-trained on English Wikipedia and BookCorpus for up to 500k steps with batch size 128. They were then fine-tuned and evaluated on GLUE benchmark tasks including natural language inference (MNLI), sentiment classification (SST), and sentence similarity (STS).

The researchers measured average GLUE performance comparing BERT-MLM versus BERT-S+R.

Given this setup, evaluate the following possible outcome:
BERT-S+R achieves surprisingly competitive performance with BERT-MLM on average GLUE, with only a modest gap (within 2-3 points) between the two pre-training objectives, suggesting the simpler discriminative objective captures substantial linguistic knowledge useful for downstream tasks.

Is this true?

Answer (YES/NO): YES